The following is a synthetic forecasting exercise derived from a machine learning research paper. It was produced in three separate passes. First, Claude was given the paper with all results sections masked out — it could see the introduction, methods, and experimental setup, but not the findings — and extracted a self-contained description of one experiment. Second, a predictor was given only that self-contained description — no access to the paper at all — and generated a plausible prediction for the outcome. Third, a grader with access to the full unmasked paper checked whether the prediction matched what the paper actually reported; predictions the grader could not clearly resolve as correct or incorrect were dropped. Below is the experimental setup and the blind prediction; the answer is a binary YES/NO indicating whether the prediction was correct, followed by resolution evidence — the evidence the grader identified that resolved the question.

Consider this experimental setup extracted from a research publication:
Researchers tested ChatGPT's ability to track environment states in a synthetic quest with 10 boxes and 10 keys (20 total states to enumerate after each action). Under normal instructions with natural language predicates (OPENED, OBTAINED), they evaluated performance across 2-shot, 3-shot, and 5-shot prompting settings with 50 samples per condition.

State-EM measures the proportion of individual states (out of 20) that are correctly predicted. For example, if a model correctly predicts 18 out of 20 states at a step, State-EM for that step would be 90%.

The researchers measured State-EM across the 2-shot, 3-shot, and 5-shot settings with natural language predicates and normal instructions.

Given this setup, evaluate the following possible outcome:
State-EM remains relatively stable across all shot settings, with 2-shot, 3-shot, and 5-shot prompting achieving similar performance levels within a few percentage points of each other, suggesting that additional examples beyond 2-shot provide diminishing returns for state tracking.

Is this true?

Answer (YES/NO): YES